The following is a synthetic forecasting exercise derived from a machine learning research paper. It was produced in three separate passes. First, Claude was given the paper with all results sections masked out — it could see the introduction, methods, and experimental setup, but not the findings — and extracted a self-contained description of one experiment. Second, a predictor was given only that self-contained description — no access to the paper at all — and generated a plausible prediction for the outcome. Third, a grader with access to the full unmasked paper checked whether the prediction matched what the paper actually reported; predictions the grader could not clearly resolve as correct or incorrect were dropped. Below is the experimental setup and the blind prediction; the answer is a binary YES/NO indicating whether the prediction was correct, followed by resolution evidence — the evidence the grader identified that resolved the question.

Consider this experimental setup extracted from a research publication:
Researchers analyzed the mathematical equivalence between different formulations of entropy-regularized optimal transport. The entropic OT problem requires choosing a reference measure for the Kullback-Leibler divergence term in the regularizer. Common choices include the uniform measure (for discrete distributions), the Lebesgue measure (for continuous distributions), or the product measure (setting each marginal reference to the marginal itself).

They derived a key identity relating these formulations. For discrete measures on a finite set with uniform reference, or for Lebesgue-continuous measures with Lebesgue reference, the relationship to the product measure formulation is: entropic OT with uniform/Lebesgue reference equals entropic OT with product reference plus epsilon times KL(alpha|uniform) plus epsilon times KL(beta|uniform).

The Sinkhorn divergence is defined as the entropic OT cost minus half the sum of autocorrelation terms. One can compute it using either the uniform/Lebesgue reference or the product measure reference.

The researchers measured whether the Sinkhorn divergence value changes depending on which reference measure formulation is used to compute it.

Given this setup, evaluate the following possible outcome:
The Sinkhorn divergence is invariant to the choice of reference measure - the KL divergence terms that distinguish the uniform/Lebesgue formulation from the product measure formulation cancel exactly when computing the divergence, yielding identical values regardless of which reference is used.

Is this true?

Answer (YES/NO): YES